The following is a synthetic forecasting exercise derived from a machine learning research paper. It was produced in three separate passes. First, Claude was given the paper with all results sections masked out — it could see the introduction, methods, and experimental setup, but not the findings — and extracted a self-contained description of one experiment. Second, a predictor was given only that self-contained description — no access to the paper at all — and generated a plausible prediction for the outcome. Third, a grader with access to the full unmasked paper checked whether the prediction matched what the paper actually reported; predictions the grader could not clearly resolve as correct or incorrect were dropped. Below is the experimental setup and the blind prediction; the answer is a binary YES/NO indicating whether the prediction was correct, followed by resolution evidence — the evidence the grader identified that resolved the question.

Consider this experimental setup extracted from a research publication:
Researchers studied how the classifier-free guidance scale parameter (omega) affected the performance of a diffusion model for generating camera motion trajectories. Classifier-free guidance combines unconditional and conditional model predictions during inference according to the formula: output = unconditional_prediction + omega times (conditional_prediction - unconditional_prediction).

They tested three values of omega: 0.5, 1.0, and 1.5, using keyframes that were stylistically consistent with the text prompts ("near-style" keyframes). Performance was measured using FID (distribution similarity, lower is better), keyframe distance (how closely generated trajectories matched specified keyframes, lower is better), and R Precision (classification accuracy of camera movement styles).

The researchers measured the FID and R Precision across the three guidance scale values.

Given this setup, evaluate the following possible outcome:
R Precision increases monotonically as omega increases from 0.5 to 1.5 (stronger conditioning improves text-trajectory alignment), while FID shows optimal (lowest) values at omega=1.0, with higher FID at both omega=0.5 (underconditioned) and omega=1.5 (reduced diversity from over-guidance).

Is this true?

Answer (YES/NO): NO